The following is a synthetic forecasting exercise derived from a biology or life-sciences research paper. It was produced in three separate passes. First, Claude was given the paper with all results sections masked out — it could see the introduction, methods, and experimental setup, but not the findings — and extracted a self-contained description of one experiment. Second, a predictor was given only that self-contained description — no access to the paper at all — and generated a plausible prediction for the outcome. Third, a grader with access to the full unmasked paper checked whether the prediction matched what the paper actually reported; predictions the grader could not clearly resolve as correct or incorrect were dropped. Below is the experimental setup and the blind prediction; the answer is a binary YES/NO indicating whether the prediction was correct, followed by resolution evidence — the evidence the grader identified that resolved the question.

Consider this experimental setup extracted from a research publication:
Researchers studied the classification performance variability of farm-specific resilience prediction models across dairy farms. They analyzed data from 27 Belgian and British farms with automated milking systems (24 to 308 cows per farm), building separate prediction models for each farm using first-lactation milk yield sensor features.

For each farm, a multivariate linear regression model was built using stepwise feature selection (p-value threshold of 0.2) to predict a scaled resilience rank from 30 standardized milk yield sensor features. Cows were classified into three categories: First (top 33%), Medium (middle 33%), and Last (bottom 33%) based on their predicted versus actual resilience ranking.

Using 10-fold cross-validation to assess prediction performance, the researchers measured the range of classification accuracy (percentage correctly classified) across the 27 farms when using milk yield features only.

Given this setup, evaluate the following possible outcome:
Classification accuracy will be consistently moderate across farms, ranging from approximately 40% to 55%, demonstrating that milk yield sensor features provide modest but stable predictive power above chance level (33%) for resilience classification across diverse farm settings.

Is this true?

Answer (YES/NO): NO